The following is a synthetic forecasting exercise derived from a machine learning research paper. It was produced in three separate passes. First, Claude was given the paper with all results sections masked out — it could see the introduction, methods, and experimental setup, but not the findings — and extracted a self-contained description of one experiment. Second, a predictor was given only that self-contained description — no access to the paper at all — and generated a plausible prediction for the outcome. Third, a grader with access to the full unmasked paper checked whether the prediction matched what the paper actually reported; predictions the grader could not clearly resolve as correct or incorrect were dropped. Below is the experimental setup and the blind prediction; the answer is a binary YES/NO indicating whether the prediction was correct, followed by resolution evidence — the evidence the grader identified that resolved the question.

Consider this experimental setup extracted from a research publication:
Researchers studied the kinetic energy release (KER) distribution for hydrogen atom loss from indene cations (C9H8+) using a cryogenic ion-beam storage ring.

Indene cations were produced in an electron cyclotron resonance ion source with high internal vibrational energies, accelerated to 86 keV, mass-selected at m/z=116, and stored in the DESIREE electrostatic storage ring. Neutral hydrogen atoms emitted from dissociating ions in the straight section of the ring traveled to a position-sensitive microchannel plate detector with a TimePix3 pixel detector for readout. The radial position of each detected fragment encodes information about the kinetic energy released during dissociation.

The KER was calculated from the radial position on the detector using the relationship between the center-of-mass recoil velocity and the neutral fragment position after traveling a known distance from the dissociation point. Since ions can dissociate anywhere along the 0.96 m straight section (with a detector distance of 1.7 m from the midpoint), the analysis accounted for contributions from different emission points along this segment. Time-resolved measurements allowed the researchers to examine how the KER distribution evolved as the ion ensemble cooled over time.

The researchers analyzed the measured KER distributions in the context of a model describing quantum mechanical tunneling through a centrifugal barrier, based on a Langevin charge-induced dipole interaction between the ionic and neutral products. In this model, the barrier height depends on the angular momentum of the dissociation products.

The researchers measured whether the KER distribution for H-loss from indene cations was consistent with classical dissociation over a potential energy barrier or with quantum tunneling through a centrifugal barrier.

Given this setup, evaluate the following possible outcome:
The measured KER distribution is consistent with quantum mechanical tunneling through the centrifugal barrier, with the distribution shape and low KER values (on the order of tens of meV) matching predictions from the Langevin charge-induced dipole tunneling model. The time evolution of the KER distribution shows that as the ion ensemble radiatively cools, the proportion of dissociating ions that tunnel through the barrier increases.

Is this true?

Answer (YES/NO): NO